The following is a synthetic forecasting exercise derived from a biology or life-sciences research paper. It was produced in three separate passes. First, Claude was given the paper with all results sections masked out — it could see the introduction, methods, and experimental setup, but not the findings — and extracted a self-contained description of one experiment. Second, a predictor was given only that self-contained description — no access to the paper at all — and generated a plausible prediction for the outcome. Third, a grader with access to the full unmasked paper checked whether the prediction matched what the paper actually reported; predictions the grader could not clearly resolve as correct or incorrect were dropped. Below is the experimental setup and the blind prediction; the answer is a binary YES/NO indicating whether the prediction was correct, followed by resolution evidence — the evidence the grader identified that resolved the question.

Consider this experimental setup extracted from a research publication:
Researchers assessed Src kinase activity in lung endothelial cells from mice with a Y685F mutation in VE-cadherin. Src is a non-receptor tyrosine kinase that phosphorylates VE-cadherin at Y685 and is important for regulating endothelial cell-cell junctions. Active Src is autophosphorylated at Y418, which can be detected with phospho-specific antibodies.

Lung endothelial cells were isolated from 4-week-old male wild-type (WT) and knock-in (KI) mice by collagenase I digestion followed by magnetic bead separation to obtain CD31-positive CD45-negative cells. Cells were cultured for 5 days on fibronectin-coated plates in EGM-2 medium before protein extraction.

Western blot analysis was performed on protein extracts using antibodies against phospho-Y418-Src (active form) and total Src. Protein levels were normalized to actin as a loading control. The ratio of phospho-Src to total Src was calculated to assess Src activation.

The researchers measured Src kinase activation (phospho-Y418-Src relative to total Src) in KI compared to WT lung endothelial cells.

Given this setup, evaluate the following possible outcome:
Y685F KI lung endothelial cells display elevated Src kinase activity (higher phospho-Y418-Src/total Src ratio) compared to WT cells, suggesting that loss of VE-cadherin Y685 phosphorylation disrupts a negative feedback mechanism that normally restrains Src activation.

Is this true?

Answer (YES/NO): YES